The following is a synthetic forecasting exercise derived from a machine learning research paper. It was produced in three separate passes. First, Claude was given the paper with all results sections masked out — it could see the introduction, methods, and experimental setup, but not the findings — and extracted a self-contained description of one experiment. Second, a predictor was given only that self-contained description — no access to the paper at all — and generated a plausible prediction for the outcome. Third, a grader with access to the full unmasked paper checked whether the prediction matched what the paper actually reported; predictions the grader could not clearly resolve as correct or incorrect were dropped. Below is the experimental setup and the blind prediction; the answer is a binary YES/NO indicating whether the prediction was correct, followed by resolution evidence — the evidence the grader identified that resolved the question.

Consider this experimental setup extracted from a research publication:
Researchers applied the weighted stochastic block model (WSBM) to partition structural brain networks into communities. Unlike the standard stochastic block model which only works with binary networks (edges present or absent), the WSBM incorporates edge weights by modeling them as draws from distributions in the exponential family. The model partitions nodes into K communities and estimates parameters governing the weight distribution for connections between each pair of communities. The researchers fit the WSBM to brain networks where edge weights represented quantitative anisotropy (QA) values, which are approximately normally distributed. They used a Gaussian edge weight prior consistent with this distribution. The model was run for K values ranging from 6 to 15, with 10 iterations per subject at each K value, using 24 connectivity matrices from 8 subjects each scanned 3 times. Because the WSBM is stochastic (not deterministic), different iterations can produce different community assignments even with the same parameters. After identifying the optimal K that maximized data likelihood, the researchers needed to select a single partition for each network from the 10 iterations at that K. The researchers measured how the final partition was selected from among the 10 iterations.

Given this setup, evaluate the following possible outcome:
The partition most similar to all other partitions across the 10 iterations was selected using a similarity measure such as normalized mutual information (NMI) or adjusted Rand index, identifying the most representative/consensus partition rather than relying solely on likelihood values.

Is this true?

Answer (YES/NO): NO